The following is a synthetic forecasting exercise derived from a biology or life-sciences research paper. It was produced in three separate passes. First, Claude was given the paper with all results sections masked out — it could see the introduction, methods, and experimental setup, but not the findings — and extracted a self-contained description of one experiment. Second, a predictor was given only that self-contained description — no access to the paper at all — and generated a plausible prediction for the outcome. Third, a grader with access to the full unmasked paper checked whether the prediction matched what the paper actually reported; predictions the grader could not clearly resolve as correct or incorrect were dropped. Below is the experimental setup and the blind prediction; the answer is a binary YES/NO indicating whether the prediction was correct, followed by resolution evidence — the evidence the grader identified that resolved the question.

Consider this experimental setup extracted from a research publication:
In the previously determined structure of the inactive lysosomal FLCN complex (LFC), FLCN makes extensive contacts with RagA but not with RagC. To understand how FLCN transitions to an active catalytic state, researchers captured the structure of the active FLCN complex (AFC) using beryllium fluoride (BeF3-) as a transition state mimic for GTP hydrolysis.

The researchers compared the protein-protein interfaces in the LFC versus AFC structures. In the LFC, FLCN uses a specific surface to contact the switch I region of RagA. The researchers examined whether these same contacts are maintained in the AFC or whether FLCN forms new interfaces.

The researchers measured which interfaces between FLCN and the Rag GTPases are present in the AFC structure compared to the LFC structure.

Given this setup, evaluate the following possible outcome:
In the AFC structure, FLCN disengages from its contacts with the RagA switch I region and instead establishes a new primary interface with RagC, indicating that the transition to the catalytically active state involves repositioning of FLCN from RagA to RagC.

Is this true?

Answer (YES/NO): YES